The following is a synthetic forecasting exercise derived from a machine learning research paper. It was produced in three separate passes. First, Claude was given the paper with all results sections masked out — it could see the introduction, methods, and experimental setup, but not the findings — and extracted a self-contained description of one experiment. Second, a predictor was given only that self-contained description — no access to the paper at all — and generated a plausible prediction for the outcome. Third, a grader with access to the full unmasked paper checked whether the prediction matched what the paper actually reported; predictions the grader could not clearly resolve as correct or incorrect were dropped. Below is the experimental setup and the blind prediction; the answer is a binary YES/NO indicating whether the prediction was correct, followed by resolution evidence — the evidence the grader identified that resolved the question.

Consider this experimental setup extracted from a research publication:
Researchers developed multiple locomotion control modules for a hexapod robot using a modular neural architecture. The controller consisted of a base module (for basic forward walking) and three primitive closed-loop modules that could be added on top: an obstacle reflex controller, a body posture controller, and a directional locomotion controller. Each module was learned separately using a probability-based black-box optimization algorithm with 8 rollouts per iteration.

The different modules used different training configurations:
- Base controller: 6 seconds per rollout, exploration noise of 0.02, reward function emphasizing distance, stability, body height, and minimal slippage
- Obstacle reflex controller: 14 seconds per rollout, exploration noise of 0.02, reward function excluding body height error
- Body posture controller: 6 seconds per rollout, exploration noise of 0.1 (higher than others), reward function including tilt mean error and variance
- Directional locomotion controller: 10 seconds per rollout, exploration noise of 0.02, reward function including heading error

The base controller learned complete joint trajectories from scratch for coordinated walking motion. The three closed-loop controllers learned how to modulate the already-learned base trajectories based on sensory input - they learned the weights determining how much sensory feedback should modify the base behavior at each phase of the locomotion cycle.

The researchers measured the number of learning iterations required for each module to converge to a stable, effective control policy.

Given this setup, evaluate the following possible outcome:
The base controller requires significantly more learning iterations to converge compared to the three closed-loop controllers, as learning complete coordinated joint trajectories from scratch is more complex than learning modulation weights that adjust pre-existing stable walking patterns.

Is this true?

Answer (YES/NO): NO